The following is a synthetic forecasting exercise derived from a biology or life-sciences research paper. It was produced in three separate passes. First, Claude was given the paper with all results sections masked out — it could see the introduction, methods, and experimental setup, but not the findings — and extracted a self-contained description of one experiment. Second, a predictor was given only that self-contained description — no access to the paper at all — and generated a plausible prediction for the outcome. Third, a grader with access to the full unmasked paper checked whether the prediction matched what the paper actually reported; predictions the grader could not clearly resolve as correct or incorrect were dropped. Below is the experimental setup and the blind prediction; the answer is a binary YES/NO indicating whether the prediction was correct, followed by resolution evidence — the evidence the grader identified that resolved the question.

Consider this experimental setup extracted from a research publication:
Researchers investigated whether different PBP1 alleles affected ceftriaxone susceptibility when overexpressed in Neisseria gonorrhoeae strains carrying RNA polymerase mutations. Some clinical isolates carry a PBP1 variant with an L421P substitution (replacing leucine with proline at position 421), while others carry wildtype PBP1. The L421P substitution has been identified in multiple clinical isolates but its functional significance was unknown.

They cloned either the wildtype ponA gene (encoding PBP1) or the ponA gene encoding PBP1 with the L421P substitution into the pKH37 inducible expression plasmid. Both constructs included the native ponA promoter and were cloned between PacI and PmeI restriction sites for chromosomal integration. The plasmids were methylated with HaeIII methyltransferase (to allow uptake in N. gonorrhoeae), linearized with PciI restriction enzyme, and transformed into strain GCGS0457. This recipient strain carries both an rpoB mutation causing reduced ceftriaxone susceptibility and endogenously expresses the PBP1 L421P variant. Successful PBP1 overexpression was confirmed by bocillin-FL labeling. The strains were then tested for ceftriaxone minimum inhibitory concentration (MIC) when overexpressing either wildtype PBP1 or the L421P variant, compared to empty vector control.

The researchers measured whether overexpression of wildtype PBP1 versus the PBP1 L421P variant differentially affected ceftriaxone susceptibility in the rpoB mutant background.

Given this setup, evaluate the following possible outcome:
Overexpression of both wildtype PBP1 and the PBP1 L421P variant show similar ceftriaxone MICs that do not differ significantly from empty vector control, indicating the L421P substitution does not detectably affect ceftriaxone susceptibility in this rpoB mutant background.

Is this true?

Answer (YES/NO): NO